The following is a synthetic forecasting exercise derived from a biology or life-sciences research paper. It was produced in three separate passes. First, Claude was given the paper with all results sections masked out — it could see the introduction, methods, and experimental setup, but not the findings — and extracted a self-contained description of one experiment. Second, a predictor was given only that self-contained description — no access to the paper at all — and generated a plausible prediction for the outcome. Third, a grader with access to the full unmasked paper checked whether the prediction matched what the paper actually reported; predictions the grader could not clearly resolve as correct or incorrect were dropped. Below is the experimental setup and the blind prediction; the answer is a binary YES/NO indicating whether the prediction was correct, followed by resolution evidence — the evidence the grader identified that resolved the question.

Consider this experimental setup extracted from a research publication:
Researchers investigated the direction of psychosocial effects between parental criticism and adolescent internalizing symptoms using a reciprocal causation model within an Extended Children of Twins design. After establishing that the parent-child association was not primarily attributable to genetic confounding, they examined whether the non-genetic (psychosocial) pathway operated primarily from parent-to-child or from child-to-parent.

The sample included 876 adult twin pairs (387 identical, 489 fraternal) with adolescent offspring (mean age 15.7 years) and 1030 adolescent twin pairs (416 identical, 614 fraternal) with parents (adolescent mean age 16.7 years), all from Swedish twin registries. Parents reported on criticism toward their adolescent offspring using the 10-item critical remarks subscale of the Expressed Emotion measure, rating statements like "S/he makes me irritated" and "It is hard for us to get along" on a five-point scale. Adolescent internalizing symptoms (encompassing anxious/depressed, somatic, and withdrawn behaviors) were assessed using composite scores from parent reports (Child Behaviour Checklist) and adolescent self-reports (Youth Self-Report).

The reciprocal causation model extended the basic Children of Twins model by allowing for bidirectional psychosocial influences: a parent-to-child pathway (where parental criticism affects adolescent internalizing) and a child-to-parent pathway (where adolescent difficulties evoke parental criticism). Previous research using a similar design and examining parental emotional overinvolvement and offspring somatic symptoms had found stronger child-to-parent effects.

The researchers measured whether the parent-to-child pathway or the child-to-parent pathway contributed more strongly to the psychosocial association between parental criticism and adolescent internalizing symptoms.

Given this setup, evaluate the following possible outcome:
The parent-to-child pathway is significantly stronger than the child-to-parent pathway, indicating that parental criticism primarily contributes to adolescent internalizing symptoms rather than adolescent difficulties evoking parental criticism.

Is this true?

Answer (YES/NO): NO